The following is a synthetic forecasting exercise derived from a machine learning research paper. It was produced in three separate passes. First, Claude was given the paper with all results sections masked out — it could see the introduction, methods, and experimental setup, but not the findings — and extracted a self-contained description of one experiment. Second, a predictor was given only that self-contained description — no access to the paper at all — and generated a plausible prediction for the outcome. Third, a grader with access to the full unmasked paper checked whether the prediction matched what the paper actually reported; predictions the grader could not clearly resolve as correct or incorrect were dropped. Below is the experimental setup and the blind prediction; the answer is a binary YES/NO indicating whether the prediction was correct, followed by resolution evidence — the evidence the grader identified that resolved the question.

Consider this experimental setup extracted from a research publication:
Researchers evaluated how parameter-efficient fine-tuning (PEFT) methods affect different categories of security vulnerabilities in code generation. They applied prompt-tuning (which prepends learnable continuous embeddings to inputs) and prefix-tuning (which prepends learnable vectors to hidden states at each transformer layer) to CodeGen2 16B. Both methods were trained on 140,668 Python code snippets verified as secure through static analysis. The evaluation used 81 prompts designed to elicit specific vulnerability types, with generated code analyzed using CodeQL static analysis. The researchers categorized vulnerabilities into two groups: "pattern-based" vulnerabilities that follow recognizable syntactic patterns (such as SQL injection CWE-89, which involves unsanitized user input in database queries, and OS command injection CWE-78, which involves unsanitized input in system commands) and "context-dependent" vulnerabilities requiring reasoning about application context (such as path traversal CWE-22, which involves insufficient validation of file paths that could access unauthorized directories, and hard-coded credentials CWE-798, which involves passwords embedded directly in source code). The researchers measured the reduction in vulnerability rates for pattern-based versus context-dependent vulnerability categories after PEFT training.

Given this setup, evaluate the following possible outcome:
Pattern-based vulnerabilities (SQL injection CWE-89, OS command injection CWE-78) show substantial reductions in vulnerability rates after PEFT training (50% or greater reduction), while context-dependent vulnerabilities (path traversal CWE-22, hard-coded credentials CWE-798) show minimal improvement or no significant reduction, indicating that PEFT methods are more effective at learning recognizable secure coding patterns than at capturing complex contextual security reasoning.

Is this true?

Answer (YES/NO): YES